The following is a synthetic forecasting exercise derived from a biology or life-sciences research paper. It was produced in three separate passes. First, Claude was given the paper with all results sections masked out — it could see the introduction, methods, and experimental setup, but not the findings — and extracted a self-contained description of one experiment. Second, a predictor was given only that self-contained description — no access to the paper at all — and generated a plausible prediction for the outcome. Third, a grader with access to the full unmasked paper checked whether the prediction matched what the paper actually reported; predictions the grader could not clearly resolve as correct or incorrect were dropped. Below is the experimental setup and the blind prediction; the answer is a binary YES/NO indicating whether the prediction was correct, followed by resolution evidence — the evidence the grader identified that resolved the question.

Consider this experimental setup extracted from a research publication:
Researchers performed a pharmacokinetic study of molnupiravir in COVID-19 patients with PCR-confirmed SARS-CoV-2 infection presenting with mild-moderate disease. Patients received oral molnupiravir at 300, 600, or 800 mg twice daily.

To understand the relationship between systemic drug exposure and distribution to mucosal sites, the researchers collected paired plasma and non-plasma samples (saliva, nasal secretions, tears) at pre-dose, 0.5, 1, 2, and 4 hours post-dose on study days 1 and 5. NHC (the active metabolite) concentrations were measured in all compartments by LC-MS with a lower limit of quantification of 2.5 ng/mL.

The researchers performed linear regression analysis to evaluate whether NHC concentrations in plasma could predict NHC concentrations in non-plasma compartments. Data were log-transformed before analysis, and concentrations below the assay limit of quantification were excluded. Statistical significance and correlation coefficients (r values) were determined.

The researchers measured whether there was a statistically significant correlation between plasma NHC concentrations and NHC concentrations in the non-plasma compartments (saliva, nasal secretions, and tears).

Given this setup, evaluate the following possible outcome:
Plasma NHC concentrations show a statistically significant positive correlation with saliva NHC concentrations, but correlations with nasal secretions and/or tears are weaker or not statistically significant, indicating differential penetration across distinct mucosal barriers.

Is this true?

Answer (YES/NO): NO